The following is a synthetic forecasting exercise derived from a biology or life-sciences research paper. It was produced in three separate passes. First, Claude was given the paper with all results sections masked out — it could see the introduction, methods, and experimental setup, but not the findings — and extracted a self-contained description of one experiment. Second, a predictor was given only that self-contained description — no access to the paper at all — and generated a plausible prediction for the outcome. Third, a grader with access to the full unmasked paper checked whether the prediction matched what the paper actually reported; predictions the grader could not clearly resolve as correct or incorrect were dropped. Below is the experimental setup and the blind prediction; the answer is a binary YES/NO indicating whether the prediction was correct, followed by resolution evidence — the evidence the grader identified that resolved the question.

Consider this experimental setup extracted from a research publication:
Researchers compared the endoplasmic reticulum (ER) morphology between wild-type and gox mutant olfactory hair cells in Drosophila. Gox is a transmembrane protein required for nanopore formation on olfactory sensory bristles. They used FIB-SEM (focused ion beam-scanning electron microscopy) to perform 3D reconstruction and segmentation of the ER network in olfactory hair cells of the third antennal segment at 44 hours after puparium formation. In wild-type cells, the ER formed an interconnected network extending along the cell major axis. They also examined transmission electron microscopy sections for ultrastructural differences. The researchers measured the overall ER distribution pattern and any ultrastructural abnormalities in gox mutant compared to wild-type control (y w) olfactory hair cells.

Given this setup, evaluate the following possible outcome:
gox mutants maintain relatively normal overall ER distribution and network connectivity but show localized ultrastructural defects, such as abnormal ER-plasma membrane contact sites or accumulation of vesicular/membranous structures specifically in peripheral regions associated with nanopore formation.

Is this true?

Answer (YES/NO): NO